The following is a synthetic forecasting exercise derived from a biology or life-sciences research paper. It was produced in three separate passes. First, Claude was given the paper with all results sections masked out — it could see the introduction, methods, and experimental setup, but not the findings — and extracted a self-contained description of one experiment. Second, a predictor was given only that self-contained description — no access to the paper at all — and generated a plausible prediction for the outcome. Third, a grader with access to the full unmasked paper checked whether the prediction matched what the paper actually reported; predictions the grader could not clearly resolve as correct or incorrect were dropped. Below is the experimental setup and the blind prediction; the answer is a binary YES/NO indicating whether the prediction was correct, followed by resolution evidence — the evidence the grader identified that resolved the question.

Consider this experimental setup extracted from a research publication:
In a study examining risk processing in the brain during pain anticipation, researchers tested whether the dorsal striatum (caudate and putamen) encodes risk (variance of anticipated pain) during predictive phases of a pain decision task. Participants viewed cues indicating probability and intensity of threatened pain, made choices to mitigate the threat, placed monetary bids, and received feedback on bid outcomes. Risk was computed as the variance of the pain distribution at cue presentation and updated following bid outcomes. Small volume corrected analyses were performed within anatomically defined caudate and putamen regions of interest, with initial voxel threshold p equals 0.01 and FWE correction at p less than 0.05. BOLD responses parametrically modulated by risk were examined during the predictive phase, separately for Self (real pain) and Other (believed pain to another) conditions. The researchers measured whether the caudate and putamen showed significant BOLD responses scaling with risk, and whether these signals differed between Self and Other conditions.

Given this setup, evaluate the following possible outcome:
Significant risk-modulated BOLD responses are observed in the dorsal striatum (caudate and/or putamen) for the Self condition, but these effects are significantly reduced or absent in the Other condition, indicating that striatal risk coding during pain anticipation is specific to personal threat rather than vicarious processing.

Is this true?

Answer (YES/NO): NO